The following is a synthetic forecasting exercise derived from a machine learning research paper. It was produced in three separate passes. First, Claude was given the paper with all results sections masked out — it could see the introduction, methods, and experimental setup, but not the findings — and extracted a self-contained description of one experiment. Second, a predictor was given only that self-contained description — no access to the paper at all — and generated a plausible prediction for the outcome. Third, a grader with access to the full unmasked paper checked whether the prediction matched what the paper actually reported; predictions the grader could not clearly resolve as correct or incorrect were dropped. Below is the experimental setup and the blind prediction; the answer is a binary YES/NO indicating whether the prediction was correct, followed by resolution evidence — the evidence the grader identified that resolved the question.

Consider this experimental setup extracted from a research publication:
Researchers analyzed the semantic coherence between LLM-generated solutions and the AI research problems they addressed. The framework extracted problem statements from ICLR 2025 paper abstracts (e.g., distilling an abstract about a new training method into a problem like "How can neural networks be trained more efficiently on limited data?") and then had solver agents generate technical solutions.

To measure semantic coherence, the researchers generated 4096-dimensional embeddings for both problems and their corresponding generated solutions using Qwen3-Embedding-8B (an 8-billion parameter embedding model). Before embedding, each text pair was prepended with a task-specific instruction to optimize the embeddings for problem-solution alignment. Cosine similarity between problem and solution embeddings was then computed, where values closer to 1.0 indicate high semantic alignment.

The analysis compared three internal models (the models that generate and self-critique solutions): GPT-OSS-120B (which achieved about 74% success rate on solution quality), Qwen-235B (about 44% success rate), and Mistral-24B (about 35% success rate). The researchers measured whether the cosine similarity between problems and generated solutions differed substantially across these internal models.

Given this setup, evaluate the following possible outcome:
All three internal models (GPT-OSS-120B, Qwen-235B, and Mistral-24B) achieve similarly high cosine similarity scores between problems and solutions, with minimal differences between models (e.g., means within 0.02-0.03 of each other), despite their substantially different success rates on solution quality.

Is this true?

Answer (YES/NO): YES